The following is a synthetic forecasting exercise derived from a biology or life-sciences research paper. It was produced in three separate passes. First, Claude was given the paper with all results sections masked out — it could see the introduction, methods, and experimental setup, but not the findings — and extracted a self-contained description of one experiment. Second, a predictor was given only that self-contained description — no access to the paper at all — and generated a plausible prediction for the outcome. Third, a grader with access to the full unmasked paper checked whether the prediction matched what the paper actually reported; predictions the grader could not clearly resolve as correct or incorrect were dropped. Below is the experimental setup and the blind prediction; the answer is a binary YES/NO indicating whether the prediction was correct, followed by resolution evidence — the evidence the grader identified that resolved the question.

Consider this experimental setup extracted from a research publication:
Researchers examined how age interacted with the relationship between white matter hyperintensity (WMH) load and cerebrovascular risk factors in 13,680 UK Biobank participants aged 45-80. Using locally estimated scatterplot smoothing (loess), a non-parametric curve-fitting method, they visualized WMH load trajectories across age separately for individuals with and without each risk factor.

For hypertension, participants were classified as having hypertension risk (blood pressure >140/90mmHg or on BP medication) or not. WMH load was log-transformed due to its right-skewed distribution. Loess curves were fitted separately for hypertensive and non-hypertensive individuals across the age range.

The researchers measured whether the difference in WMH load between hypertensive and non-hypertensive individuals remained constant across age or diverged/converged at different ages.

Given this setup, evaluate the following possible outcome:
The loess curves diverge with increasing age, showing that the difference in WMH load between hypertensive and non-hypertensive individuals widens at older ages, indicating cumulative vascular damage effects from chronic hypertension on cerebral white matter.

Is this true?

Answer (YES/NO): NO